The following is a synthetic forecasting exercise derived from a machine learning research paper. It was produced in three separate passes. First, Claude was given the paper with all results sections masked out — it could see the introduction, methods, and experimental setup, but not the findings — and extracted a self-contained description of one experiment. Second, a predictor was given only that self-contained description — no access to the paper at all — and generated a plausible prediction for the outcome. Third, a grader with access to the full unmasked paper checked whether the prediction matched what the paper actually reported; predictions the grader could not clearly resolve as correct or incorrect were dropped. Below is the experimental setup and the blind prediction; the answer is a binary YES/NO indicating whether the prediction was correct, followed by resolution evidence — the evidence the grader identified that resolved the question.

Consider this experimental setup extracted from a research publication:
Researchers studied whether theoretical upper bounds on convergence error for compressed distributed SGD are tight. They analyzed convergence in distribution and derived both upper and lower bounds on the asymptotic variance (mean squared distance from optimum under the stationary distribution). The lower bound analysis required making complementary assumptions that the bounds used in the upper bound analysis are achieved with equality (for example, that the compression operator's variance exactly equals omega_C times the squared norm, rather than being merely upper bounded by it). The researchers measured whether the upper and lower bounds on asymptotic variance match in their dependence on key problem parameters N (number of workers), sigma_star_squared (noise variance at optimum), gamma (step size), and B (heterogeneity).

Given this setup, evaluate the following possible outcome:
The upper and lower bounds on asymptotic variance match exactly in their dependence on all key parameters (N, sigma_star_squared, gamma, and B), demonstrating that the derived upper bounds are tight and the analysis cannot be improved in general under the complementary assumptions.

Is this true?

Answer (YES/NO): YES